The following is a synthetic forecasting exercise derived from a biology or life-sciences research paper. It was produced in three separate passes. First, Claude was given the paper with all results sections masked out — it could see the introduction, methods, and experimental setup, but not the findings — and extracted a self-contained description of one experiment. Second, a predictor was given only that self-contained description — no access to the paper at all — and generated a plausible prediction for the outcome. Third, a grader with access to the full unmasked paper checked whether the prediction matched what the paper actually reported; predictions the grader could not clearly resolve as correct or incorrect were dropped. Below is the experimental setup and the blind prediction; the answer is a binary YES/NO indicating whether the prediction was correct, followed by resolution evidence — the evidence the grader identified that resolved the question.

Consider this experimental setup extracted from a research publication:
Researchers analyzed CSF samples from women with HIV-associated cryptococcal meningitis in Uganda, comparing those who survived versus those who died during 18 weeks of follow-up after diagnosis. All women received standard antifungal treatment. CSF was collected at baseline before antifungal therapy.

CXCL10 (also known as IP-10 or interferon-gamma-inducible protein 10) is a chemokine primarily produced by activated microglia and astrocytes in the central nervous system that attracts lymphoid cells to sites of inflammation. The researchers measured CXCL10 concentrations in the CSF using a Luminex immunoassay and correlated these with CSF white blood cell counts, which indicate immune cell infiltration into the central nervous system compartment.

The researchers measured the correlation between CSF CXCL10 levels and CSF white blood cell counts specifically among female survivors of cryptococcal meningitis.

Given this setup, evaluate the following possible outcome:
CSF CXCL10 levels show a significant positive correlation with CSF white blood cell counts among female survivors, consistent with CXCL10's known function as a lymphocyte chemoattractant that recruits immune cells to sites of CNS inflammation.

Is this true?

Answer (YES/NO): YES